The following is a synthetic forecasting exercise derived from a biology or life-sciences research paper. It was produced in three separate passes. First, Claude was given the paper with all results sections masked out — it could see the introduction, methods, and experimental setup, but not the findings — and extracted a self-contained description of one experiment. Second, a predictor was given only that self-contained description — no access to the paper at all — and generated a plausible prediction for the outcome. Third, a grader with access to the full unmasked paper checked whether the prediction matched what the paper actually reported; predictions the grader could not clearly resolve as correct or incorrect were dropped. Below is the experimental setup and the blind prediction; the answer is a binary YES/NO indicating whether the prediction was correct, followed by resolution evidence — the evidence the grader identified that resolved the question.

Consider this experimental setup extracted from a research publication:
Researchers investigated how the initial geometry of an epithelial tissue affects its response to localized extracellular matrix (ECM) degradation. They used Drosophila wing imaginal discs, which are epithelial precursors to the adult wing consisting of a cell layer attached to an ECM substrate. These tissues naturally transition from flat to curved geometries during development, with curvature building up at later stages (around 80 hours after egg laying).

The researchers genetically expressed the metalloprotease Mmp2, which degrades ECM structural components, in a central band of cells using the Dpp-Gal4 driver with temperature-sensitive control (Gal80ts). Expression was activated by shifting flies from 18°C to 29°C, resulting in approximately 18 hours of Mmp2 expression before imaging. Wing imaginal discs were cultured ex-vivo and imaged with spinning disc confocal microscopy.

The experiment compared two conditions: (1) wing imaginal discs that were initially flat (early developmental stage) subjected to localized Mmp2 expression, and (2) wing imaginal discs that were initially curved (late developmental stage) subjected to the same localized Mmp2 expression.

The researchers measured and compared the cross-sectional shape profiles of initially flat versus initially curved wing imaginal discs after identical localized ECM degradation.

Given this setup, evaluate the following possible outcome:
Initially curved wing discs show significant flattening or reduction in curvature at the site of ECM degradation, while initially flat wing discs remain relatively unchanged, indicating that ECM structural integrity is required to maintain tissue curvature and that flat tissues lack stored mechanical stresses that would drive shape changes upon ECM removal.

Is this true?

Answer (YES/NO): NO